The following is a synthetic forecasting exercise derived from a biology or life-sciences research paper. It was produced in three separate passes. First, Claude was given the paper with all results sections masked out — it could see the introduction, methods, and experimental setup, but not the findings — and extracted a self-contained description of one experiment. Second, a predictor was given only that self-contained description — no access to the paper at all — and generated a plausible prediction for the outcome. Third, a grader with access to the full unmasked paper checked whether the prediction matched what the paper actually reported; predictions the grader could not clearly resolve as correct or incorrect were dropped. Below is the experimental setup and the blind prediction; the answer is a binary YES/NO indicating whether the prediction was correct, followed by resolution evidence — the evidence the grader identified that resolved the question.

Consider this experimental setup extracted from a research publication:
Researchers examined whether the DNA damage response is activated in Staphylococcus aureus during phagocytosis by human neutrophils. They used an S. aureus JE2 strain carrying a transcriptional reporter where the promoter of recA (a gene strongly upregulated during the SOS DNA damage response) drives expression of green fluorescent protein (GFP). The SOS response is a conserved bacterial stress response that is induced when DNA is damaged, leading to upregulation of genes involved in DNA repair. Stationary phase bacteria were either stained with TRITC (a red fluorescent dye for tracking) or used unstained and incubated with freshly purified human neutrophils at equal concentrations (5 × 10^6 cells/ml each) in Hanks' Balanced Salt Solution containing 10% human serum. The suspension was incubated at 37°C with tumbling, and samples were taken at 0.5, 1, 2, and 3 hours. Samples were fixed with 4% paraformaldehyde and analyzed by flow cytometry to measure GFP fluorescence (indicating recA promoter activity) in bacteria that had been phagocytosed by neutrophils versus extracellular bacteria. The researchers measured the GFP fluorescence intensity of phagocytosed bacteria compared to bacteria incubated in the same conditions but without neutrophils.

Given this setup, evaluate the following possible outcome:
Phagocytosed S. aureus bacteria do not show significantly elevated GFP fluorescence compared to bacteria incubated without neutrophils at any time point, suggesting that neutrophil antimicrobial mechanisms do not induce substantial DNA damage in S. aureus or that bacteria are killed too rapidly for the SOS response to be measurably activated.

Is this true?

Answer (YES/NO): NO